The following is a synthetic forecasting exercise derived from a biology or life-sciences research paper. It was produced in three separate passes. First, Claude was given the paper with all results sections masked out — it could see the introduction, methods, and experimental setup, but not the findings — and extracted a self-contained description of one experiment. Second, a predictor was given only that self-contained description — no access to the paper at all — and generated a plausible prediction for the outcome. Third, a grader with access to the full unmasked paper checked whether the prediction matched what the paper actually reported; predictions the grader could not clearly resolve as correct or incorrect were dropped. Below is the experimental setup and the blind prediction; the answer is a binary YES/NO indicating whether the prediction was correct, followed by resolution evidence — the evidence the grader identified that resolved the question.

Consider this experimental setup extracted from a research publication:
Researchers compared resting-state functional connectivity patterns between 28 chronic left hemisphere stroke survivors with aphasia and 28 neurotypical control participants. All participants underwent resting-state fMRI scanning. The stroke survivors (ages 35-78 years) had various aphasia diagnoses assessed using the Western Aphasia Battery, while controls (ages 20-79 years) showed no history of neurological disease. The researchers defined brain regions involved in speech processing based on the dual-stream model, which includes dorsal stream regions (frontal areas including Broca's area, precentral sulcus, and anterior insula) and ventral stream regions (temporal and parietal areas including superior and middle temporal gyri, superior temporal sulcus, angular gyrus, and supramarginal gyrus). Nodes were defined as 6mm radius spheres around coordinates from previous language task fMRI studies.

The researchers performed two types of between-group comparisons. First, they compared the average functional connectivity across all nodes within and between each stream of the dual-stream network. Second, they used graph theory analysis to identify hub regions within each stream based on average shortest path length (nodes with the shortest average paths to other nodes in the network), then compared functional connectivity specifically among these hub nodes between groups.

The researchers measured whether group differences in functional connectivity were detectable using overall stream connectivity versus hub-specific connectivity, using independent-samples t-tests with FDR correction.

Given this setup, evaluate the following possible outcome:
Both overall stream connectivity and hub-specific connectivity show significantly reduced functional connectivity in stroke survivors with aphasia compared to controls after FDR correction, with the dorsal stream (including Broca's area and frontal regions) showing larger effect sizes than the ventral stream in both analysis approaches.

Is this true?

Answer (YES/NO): NO